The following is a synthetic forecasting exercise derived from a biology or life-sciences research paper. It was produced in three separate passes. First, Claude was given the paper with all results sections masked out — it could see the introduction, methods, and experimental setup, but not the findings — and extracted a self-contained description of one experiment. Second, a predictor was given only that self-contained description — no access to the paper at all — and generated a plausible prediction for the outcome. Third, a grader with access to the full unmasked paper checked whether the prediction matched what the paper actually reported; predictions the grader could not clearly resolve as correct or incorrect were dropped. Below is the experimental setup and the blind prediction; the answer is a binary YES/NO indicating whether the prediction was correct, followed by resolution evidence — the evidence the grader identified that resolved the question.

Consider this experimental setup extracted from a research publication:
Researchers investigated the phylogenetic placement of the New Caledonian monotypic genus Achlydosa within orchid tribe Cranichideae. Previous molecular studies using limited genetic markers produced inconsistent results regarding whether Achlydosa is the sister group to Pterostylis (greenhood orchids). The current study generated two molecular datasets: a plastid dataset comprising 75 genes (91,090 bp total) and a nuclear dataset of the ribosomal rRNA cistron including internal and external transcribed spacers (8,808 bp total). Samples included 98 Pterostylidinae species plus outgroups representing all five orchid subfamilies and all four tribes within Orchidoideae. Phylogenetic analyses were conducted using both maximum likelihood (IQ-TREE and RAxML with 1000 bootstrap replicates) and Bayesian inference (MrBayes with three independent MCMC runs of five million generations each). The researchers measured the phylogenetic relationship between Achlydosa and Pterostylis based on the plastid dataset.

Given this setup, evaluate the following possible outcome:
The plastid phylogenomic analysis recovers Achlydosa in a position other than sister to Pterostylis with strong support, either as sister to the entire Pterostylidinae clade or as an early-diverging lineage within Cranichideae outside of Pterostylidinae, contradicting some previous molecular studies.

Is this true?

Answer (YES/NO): YES